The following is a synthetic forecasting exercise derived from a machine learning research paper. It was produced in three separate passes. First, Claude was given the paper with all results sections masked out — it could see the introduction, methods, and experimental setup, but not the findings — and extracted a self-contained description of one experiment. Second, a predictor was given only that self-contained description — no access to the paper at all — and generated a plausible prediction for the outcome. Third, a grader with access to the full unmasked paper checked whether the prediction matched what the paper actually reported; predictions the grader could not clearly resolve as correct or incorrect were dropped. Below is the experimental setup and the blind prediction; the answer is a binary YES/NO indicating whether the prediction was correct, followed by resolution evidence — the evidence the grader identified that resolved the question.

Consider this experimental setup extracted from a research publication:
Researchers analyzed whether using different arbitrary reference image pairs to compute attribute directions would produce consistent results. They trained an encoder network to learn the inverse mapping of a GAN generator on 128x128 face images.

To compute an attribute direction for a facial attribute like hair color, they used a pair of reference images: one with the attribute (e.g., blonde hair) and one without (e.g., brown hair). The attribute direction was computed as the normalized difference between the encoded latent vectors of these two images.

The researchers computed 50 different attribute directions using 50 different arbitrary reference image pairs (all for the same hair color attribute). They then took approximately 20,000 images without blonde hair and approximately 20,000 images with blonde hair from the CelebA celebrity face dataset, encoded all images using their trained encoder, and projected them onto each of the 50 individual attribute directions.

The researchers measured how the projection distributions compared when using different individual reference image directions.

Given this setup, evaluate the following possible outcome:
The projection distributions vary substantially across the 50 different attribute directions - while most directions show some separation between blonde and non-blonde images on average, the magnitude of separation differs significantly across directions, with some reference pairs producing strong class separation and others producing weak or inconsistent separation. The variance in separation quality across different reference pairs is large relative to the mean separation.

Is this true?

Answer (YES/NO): NO